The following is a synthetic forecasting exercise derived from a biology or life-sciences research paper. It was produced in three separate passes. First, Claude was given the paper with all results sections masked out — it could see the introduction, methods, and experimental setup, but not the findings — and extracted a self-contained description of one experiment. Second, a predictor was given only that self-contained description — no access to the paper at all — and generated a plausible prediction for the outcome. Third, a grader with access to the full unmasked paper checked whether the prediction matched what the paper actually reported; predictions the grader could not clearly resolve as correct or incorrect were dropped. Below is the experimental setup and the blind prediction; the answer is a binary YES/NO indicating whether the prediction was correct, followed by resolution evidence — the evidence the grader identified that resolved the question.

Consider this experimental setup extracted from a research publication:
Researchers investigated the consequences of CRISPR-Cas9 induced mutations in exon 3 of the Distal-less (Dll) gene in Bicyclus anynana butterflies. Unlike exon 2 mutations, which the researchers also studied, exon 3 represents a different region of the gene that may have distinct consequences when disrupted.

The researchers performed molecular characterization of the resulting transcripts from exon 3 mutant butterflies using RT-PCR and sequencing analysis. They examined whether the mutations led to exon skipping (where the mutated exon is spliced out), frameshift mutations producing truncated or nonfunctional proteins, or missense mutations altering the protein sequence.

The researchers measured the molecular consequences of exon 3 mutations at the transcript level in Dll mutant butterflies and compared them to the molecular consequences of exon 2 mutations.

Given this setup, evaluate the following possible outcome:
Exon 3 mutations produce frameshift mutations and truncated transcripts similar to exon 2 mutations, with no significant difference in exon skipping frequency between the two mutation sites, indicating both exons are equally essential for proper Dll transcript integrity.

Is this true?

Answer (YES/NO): NO